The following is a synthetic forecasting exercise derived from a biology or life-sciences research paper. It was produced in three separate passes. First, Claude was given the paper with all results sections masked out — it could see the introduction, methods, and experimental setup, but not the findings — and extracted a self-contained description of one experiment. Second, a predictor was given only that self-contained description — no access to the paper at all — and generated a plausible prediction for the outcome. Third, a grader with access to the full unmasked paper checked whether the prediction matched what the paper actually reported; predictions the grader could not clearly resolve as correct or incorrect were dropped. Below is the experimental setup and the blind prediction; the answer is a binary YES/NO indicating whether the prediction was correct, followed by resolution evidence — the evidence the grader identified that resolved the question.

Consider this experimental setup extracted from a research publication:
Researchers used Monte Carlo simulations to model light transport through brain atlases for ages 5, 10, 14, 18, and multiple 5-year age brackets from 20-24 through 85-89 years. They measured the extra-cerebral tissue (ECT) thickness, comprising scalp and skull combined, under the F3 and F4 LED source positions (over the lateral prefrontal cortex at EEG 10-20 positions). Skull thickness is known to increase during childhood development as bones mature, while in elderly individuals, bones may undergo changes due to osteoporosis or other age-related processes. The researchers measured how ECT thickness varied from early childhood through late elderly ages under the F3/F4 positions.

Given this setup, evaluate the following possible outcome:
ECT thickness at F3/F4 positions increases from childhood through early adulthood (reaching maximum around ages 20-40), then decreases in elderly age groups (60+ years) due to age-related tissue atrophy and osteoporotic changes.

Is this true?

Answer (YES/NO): NO